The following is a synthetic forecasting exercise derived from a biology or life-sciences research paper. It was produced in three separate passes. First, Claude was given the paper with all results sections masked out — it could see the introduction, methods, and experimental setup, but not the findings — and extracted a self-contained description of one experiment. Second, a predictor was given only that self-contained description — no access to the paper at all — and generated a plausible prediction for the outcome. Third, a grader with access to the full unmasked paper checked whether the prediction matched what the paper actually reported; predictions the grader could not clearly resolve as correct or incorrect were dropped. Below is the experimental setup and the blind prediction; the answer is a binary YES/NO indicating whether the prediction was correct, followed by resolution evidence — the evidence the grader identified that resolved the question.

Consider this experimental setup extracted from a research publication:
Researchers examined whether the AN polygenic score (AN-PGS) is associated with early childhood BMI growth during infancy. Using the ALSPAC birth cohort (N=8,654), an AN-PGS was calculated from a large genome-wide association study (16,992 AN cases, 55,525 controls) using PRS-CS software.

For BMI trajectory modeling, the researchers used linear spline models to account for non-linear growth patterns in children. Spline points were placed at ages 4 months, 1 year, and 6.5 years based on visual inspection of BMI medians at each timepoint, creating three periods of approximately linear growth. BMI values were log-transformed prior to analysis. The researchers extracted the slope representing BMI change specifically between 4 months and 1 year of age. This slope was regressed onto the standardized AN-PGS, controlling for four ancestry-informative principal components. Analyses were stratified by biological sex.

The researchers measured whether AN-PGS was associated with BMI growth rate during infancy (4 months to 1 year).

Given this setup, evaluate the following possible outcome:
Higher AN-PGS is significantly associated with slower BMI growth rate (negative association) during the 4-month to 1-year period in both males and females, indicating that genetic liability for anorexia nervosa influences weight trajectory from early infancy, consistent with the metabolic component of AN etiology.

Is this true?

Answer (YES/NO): NO